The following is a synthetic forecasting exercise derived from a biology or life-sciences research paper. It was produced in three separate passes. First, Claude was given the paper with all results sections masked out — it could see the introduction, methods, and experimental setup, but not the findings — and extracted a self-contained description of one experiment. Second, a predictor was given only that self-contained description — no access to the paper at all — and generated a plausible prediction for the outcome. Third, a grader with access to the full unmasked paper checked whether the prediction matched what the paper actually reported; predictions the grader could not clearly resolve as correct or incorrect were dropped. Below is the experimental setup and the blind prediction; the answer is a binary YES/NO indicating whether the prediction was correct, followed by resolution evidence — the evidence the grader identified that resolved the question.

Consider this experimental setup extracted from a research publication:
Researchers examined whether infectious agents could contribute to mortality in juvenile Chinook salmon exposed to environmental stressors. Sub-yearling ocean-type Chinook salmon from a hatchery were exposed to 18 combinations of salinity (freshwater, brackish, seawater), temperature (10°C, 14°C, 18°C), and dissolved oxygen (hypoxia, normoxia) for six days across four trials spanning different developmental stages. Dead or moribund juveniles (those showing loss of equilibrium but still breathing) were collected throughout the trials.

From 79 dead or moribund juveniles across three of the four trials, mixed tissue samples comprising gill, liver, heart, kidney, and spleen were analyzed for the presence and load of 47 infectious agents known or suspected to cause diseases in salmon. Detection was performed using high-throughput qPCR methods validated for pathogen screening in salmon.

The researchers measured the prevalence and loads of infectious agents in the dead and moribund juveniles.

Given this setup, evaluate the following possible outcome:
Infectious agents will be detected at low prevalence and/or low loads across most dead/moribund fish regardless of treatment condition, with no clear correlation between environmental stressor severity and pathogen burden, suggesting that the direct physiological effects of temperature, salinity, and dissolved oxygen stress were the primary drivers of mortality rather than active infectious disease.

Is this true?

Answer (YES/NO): YES